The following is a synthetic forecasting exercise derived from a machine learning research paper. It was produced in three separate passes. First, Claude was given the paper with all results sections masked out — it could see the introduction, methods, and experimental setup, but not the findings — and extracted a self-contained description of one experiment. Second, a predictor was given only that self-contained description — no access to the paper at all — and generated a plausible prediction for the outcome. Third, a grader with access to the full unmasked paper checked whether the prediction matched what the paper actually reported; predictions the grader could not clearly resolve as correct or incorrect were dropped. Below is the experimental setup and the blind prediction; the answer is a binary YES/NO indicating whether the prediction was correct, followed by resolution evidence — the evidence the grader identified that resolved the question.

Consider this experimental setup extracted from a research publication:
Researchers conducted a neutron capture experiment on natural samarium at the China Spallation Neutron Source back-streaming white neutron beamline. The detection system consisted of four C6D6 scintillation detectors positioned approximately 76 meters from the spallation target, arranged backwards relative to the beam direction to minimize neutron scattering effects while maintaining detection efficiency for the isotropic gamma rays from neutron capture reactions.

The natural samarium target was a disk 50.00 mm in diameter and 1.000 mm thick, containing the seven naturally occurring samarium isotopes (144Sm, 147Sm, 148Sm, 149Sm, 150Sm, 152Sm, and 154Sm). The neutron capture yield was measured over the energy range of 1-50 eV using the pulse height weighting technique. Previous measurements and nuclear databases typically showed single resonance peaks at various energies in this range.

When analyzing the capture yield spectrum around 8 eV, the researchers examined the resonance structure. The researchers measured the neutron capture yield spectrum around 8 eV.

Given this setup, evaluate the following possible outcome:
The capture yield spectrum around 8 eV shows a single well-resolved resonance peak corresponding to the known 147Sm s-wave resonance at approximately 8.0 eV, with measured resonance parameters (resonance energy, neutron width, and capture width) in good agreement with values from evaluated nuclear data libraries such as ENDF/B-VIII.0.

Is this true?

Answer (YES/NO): NO